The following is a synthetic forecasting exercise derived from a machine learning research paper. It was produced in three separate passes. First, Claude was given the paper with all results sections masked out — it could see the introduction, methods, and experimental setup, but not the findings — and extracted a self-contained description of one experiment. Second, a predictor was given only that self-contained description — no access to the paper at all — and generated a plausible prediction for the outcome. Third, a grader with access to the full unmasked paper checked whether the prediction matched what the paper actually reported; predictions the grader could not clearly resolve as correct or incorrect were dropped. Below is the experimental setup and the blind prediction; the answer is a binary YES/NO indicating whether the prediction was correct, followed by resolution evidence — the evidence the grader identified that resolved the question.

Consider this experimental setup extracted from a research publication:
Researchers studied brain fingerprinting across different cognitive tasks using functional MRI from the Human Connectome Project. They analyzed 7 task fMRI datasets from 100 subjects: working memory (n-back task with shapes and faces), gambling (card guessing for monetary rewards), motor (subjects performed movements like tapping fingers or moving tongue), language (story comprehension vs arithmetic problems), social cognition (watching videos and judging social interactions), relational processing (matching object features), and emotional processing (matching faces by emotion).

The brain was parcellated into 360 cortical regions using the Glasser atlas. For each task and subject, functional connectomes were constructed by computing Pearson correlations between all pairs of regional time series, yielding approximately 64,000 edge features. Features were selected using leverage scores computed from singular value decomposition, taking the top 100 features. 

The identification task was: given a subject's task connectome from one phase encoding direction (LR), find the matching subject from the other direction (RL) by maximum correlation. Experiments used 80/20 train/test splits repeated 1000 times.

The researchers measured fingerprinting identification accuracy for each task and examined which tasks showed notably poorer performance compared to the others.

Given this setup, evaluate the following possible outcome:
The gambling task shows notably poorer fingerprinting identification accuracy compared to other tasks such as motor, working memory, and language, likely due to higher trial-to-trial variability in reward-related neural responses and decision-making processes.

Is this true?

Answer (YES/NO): NO